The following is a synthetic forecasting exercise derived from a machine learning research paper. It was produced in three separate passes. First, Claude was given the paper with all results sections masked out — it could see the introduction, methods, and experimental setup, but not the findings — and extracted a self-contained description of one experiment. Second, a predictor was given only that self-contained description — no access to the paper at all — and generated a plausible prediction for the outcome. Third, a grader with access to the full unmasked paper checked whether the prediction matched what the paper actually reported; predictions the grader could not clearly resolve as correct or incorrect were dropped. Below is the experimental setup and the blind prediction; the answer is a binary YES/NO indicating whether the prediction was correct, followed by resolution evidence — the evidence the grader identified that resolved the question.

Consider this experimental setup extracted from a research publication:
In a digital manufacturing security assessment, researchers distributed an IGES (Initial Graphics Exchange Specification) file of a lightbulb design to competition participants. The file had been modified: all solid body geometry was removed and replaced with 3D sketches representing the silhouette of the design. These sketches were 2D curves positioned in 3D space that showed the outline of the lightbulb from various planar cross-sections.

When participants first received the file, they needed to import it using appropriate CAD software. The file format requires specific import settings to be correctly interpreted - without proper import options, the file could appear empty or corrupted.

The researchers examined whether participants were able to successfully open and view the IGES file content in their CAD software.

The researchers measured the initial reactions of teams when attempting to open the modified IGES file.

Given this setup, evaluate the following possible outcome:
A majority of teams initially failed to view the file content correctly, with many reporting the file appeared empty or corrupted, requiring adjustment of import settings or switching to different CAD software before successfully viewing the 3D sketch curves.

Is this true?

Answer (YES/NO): NO